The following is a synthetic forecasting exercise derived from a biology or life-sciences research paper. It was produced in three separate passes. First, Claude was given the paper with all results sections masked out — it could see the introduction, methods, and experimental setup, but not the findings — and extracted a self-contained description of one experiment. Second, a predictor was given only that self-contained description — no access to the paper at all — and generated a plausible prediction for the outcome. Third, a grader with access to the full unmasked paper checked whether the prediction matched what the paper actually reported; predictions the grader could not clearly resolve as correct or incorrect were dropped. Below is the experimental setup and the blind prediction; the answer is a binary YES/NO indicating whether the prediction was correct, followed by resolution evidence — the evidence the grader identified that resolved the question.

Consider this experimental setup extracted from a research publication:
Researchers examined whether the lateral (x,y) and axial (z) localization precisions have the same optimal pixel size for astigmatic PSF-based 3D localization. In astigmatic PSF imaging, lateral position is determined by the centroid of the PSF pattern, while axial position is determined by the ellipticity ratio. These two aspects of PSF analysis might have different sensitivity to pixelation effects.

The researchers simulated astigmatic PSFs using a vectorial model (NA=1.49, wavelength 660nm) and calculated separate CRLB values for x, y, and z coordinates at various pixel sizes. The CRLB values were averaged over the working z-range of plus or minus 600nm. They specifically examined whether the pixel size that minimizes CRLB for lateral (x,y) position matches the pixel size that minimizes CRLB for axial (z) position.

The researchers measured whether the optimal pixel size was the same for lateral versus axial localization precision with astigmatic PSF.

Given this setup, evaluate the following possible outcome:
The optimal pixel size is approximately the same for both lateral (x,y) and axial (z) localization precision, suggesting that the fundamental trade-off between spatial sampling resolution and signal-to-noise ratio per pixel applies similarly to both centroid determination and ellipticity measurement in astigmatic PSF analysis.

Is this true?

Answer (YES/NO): NO